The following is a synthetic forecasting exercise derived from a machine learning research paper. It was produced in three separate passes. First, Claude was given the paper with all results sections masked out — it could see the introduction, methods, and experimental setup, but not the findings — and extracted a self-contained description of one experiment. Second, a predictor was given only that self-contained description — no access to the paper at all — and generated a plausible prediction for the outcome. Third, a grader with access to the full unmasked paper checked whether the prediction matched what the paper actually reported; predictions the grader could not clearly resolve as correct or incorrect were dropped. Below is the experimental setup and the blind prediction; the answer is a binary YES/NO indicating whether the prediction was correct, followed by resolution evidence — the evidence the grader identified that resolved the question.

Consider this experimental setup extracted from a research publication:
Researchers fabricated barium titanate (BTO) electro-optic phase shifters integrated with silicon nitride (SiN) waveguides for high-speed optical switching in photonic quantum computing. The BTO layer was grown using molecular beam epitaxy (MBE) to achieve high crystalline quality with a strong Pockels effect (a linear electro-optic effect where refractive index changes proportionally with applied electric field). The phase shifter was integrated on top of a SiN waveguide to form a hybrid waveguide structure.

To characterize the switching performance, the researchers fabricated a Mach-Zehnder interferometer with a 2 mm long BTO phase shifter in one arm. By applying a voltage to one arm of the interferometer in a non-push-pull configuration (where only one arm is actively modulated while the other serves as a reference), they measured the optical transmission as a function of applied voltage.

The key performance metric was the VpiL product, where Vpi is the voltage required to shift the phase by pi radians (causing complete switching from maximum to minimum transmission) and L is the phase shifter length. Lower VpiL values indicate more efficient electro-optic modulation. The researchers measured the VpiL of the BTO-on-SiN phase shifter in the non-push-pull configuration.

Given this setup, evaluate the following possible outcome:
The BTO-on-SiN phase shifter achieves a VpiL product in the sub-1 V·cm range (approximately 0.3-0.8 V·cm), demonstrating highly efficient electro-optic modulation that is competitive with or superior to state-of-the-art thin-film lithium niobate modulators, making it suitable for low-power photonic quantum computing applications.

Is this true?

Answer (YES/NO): YES